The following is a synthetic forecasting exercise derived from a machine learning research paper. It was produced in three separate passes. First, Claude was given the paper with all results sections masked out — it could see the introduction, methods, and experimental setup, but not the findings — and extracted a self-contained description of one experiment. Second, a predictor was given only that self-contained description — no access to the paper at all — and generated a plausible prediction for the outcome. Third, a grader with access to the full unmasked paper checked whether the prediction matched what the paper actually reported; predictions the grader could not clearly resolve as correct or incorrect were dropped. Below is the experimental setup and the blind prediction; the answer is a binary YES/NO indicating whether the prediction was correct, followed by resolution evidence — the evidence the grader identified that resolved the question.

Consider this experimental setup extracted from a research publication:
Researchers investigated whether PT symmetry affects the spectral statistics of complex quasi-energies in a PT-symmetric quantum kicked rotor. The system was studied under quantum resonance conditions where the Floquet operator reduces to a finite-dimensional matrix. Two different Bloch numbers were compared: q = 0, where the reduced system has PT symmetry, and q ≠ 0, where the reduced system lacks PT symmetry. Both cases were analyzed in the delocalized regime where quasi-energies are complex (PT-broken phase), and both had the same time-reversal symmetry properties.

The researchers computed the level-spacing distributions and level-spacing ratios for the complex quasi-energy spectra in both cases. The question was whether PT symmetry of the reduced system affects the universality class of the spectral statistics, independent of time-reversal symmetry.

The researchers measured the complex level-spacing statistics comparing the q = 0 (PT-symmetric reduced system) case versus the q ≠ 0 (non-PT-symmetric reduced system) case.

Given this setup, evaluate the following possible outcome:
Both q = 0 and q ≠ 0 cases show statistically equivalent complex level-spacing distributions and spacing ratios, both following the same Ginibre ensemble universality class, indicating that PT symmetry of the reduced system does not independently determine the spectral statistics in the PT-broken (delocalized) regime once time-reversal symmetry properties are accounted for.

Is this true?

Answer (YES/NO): NO